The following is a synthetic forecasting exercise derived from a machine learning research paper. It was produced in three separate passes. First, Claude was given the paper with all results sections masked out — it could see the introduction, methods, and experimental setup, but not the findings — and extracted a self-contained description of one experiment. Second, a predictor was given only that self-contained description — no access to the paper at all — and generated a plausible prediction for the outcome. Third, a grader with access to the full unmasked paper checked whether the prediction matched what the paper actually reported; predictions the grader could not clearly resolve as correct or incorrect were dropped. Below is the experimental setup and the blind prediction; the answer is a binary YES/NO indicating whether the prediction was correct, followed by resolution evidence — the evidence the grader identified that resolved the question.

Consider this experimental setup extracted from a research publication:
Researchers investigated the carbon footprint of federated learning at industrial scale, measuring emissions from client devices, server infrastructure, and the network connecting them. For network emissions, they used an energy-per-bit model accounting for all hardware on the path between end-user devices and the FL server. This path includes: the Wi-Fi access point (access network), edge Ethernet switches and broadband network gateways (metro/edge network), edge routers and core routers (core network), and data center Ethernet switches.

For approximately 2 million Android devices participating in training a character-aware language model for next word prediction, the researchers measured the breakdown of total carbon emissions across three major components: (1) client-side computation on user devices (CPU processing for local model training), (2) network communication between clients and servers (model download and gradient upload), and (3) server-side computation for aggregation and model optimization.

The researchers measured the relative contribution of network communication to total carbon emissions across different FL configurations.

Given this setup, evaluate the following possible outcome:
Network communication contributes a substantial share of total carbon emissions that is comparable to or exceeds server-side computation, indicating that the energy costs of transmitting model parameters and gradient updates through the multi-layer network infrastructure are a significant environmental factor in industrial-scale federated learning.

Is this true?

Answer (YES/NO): YES